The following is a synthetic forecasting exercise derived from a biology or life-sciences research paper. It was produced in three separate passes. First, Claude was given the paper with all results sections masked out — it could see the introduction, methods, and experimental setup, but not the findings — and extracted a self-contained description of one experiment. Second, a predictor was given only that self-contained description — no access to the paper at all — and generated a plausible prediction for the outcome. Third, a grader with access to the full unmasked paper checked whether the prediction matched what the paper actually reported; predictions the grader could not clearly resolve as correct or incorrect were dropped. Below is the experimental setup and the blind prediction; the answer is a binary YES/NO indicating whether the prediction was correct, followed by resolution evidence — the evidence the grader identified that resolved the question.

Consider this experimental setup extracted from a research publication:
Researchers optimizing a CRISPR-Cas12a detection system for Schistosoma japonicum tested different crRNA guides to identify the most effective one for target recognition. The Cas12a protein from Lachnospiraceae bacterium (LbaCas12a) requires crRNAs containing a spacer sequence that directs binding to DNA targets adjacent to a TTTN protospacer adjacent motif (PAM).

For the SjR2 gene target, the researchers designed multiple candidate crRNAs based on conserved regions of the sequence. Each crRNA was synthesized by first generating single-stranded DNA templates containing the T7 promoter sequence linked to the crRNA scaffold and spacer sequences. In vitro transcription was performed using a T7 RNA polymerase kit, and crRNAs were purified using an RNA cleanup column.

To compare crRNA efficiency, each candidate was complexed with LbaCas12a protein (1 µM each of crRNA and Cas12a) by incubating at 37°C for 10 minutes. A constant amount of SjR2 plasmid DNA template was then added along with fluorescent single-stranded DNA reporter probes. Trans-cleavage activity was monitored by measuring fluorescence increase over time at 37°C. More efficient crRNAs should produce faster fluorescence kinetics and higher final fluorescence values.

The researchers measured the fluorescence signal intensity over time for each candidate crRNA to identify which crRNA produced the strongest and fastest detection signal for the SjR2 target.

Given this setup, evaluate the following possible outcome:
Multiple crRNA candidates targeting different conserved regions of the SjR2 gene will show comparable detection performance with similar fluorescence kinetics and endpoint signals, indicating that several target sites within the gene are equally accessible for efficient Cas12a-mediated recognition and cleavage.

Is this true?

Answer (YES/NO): NO